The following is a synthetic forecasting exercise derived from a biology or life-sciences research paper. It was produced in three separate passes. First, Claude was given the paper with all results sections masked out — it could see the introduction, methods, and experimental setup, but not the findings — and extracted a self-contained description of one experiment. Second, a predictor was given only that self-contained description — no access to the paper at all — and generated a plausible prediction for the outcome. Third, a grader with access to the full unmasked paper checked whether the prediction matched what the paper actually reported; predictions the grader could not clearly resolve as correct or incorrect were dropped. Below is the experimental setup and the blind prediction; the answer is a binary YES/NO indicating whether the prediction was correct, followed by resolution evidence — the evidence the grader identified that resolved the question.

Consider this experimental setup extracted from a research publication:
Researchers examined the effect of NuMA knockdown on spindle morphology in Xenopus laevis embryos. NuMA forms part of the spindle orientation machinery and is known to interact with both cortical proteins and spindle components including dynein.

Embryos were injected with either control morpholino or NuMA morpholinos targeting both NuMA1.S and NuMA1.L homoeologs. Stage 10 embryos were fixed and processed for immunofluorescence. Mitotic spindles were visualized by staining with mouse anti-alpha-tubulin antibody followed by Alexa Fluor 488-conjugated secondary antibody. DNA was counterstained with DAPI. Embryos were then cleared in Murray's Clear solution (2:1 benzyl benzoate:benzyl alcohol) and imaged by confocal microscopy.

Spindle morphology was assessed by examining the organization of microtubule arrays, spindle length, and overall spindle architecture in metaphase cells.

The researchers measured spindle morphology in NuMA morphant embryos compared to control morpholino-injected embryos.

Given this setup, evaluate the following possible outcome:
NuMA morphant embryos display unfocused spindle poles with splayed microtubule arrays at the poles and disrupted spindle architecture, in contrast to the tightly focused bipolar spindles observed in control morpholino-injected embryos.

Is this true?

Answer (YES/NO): NO